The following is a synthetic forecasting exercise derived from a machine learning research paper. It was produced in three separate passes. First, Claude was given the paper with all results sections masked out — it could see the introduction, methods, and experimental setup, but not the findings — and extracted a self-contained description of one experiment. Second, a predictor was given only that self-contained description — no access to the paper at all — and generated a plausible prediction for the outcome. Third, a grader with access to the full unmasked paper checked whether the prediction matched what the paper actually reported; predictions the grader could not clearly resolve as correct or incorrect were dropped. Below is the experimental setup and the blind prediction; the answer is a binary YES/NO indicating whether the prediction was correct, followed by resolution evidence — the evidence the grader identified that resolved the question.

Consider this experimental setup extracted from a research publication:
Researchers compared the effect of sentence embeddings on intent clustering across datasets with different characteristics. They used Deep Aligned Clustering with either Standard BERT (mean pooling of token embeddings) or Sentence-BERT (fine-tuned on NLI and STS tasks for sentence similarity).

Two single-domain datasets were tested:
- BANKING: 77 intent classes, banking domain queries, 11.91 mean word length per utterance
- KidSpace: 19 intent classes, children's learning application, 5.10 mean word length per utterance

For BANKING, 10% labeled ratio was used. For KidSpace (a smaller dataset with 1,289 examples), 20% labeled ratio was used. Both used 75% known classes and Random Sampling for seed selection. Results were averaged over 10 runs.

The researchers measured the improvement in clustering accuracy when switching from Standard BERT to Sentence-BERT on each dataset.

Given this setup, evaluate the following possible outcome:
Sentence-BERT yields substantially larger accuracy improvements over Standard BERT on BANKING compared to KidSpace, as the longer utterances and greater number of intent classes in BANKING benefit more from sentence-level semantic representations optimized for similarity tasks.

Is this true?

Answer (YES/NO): NO